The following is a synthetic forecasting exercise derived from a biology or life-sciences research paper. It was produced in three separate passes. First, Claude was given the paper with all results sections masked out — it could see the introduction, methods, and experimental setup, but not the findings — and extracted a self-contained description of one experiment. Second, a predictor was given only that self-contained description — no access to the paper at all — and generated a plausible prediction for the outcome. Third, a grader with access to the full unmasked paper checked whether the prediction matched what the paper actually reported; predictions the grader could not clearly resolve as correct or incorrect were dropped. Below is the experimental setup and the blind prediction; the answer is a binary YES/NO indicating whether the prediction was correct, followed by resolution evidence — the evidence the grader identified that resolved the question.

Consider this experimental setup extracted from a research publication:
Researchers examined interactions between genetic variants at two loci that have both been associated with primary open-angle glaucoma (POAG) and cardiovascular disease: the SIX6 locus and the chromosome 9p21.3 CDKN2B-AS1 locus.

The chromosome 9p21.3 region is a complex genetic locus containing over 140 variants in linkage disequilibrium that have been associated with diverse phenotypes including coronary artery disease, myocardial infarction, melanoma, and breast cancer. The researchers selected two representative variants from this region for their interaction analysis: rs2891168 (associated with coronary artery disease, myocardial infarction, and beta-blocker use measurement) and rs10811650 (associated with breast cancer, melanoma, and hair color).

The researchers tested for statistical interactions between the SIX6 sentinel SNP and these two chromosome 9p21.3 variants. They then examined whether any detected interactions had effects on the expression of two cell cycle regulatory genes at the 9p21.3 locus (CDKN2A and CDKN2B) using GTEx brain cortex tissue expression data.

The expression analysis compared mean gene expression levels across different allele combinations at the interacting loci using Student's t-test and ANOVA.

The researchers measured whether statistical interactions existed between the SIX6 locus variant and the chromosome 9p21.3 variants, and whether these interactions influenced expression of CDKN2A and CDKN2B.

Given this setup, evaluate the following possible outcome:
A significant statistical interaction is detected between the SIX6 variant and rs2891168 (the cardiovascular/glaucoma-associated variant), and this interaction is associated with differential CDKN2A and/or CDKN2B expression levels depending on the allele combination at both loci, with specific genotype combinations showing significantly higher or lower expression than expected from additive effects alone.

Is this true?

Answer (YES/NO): YES